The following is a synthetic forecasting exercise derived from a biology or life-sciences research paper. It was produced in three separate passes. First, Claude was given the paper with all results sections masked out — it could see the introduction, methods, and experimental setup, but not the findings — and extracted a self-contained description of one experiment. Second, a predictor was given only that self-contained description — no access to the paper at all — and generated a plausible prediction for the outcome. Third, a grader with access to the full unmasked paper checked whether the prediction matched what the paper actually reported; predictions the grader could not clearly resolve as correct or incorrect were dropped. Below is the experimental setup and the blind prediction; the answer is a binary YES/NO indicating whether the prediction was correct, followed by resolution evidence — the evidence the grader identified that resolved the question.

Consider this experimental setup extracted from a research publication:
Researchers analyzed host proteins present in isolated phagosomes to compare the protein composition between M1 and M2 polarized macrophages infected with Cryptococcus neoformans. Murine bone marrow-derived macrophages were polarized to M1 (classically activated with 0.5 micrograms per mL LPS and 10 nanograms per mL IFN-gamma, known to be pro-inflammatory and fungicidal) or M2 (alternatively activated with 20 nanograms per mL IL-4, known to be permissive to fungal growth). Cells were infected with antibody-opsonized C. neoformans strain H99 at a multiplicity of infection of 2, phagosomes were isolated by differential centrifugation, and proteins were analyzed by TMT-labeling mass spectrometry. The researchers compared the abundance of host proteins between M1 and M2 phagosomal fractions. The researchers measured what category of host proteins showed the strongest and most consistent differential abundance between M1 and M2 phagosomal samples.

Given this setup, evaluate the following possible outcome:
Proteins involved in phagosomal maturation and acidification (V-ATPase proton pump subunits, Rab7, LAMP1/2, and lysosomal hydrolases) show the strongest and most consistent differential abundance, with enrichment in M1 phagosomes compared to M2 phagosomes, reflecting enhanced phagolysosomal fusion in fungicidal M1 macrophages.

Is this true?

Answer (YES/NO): NO